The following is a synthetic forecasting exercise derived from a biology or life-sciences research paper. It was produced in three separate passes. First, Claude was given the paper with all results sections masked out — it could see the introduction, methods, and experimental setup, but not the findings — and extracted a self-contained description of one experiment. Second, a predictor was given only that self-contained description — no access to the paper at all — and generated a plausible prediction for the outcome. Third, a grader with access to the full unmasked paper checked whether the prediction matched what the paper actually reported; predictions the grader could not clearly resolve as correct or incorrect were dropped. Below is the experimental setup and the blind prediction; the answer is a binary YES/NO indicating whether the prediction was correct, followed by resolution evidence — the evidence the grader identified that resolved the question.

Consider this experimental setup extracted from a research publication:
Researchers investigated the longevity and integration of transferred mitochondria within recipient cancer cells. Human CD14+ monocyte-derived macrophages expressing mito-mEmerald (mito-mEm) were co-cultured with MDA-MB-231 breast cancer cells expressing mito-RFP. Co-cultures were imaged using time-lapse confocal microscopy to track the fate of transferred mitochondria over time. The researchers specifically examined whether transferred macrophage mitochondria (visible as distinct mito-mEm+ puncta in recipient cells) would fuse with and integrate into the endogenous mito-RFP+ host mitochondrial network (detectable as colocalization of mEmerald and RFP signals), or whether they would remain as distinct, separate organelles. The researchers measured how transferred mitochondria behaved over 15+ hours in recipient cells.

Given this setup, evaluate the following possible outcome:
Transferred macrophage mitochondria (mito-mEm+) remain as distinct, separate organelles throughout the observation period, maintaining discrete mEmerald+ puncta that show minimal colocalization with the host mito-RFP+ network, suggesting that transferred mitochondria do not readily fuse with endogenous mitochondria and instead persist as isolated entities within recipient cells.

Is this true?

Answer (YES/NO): YES